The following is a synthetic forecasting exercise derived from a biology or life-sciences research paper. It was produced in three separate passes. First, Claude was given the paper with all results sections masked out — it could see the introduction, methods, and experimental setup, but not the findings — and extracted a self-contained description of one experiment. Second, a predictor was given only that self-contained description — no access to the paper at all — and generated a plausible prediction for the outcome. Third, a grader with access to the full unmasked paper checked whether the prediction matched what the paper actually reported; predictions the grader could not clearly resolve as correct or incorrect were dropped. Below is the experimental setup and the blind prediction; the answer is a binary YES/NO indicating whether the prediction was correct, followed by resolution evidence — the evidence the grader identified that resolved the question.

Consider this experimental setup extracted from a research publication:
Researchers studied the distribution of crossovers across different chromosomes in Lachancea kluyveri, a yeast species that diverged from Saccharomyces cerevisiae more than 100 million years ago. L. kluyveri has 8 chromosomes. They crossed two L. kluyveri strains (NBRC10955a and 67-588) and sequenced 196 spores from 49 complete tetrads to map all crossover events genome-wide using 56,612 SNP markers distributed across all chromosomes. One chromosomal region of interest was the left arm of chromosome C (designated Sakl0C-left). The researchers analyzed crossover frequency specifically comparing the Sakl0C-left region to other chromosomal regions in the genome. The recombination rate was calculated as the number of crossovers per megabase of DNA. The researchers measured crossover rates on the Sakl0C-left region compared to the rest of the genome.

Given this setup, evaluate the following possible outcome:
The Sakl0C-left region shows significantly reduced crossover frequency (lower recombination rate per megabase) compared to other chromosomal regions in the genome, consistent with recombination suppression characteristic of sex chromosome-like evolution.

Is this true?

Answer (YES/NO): YES